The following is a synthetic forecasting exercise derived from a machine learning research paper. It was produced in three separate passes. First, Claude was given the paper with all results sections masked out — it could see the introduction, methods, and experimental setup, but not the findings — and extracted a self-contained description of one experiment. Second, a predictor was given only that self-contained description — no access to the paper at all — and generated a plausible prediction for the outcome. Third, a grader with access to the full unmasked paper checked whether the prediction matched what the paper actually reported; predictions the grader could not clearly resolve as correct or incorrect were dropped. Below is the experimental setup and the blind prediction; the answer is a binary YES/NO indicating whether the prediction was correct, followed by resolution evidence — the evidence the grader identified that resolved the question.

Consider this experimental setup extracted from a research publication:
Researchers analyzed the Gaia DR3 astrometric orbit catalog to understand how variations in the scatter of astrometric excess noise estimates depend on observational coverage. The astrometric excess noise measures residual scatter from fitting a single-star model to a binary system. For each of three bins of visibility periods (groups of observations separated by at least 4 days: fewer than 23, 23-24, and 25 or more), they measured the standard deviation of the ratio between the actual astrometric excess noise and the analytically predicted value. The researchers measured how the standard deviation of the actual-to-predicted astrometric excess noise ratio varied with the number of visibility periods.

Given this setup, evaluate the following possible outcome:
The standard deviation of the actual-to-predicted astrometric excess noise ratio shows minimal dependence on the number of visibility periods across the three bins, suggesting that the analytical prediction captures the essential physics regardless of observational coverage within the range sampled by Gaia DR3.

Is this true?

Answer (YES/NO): NO